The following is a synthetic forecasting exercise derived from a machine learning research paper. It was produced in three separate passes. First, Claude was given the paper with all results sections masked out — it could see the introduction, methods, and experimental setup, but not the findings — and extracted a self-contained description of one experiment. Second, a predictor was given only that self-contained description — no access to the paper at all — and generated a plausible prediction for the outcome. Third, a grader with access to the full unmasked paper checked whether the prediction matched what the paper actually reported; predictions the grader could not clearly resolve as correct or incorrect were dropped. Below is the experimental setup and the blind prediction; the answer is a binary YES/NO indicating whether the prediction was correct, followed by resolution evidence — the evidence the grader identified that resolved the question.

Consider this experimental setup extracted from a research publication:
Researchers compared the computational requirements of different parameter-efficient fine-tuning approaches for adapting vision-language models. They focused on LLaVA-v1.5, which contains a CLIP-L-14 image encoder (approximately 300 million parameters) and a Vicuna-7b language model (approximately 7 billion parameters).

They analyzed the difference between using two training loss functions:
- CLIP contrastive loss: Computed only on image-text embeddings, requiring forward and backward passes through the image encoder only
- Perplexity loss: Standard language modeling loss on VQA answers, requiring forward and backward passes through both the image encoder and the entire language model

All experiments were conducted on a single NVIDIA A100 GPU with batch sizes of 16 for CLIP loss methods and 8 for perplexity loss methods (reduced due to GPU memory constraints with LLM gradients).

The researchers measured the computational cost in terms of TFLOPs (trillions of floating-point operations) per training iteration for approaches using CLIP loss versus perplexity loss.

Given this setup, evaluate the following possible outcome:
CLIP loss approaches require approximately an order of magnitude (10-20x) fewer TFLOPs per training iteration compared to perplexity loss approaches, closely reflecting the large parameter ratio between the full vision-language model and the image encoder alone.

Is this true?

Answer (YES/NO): NO